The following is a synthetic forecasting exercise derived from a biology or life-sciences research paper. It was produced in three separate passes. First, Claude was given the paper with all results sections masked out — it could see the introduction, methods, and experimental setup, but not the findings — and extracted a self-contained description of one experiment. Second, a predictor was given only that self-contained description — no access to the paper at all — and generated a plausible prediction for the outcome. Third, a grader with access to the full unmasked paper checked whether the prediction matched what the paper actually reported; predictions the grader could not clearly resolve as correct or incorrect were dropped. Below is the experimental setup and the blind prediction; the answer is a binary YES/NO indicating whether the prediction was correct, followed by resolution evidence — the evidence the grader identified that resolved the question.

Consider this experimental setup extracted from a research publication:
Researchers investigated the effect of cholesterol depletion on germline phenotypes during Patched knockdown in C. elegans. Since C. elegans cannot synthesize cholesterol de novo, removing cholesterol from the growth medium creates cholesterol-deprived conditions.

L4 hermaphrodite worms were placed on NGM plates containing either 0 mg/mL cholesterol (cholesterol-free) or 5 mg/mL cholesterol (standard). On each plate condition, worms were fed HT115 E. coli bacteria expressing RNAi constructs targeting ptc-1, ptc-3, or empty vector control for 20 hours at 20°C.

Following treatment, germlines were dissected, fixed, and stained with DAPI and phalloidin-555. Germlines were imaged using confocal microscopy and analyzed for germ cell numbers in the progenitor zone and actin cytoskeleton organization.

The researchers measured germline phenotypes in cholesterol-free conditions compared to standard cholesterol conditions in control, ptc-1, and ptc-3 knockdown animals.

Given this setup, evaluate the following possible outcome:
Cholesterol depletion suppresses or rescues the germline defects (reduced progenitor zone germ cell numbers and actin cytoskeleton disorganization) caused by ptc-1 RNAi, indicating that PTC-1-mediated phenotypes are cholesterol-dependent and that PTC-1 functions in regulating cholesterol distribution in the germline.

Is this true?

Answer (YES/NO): YES